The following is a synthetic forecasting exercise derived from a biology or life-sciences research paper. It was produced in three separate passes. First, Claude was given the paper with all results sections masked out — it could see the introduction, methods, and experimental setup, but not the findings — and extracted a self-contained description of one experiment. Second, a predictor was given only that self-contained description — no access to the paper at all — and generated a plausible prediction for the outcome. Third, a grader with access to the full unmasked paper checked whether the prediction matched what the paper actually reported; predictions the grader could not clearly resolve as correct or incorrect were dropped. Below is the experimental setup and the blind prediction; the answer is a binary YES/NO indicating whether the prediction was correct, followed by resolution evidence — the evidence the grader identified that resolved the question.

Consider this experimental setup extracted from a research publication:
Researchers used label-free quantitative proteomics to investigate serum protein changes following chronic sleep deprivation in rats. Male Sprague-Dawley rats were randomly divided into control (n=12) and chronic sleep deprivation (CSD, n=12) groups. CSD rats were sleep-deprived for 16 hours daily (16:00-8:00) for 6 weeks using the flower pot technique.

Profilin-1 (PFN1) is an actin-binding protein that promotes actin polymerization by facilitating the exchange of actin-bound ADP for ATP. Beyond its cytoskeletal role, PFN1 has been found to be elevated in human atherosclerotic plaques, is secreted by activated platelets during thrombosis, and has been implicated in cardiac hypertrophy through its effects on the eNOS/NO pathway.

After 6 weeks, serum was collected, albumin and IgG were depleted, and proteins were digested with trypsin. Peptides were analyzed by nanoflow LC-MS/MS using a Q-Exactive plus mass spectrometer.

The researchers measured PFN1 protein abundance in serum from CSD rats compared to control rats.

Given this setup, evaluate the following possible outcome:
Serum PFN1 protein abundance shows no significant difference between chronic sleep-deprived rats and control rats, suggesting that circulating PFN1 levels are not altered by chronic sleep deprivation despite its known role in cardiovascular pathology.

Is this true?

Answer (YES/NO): NO